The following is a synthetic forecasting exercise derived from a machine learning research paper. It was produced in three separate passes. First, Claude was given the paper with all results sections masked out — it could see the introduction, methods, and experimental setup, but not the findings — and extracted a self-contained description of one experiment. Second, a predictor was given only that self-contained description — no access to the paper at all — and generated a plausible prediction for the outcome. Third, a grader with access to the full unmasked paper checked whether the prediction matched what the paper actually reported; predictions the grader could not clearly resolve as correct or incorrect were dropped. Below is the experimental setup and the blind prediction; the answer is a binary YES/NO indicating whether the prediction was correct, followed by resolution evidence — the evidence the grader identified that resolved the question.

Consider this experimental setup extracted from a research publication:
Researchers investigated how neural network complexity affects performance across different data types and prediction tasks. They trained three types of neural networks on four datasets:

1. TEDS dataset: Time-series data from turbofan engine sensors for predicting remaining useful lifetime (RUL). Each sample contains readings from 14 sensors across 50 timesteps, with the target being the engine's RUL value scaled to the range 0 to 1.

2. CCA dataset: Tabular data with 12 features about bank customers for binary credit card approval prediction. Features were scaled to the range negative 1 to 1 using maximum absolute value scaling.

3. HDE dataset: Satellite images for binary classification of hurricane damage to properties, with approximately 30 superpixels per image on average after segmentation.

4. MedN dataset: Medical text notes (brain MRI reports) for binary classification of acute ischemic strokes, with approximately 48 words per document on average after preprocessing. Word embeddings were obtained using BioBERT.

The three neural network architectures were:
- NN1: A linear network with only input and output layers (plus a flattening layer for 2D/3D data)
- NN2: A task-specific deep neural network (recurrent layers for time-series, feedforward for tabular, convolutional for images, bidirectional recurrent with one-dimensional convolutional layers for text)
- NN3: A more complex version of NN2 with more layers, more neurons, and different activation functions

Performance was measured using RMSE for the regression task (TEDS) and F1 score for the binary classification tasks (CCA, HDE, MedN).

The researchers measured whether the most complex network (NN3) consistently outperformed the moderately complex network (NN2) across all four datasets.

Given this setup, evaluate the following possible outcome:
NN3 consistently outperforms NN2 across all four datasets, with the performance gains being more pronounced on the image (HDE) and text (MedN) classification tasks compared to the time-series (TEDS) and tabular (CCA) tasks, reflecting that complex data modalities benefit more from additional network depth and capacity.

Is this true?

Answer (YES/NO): NO